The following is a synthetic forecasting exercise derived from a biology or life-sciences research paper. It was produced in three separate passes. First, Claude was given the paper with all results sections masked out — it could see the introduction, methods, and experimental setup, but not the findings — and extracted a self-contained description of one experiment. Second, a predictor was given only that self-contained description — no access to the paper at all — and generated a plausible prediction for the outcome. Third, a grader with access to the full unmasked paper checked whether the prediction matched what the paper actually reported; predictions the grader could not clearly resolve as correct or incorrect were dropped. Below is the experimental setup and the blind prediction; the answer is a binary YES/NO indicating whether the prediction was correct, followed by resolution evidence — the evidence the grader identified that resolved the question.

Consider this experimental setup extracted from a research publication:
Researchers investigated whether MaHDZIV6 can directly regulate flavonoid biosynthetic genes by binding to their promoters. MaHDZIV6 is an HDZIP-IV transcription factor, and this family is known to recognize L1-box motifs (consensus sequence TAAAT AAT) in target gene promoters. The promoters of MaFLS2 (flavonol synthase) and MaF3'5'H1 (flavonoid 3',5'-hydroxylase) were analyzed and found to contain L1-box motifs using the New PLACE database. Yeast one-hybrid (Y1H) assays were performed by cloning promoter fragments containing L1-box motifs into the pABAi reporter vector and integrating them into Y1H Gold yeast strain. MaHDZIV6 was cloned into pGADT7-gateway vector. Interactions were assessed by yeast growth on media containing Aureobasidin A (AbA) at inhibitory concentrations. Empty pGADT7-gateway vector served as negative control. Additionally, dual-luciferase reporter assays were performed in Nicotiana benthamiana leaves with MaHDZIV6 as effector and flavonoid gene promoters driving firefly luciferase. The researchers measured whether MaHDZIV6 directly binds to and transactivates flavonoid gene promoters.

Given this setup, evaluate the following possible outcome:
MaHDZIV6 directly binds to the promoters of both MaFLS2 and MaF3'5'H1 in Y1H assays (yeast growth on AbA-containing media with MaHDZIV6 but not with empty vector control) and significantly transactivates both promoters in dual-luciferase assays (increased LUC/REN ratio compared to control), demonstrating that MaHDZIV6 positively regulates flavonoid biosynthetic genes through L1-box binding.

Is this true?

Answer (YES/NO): YES